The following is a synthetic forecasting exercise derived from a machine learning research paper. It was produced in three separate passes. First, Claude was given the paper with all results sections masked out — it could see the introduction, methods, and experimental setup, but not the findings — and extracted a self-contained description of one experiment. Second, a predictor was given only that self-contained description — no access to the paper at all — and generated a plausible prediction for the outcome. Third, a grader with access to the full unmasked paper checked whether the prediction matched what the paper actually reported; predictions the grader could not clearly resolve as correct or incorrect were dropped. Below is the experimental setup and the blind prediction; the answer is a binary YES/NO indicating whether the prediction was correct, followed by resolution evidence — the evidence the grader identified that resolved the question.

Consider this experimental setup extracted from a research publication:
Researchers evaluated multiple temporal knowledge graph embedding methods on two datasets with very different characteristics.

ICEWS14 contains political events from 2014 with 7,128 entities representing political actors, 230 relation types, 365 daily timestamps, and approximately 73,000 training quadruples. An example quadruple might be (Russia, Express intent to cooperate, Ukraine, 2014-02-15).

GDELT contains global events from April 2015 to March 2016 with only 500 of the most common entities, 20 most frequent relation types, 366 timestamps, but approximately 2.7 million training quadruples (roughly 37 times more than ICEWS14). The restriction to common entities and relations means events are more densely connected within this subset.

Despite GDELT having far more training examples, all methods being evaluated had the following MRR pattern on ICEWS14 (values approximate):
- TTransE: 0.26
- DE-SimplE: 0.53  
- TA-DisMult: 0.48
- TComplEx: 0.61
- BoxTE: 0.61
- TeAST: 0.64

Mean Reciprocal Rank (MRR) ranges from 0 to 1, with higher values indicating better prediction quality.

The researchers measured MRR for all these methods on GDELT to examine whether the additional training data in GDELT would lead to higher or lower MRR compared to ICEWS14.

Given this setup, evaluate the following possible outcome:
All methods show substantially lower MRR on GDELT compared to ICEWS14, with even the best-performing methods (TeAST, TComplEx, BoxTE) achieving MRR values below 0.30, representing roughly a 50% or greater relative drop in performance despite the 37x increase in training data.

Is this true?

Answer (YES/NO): NO